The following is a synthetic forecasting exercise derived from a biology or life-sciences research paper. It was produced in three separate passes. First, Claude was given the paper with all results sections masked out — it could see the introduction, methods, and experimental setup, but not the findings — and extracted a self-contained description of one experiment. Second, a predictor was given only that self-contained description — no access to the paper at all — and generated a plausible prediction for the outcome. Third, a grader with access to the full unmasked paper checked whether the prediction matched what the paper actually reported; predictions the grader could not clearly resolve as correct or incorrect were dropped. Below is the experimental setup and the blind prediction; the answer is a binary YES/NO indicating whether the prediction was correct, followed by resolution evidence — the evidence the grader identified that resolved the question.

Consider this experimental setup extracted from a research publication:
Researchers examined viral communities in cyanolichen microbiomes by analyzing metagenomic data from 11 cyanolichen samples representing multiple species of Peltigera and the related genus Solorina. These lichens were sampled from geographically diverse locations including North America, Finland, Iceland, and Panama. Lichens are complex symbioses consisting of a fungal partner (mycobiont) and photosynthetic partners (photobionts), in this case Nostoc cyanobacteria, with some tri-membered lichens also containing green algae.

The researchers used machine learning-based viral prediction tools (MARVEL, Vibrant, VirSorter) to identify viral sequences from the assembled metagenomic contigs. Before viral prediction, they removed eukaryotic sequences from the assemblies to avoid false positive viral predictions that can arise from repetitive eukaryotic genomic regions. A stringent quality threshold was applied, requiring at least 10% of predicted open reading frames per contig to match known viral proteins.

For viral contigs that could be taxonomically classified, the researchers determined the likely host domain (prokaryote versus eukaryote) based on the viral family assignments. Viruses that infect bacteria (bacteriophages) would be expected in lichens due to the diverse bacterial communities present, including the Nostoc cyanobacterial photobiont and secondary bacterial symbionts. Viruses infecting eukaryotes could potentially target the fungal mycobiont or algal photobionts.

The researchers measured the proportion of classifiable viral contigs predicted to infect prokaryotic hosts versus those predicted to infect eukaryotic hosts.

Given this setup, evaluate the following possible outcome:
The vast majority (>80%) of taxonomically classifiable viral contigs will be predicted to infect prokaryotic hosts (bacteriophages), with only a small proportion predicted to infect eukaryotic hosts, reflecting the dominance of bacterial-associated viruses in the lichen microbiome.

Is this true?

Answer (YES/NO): YES